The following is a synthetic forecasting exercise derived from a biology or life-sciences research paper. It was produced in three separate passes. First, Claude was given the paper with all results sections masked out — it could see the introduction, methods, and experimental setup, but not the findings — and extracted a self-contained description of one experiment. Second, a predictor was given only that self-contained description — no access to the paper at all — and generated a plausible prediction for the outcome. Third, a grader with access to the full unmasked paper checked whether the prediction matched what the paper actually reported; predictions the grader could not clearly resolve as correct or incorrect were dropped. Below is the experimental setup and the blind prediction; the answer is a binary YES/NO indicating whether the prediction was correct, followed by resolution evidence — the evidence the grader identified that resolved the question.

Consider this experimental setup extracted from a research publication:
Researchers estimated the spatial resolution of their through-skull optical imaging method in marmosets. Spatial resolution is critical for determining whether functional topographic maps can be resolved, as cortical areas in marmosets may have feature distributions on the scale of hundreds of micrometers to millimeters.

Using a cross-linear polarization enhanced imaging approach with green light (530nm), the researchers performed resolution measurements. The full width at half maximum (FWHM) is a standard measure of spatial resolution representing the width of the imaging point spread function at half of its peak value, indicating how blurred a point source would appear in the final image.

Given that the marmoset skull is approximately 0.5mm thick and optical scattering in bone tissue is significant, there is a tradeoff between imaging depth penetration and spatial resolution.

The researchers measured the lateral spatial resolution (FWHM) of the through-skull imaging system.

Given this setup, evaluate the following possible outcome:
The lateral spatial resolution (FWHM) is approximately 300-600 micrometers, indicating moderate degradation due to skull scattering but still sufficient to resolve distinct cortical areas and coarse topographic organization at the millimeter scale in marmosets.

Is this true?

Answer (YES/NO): NO